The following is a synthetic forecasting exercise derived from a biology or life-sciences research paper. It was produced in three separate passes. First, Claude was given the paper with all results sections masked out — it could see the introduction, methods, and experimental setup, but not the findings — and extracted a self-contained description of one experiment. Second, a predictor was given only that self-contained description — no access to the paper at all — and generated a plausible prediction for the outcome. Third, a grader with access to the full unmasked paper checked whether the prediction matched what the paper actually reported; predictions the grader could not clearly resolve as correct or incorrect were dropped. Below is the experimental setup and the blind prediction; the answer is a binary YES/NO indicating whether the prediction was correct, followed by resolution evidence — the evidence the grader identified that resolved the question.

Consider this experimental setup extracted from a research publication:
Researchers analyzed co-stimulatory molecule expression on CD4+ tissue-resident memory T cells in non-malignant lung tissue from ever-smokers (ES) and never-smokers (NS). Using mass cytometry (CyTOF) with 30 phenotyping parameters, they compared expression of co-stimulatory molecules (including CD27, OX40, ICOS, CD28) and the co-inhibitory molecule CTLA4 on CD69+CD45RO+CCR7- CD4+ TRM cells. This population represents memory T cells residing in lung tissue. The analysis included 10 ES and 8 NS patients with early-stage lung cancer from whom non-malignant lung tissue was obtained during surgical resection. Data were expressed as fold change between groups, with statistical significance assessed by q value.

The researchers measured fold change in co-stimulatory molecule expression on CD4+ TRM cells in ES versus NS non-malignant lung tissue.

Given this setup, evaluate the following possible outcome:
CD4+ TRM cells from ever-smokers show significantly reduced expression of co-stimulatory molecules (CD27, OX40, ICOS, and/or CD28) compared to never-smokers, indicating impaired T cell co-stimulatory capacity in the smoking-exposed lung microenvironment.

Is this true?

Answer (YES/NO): NO